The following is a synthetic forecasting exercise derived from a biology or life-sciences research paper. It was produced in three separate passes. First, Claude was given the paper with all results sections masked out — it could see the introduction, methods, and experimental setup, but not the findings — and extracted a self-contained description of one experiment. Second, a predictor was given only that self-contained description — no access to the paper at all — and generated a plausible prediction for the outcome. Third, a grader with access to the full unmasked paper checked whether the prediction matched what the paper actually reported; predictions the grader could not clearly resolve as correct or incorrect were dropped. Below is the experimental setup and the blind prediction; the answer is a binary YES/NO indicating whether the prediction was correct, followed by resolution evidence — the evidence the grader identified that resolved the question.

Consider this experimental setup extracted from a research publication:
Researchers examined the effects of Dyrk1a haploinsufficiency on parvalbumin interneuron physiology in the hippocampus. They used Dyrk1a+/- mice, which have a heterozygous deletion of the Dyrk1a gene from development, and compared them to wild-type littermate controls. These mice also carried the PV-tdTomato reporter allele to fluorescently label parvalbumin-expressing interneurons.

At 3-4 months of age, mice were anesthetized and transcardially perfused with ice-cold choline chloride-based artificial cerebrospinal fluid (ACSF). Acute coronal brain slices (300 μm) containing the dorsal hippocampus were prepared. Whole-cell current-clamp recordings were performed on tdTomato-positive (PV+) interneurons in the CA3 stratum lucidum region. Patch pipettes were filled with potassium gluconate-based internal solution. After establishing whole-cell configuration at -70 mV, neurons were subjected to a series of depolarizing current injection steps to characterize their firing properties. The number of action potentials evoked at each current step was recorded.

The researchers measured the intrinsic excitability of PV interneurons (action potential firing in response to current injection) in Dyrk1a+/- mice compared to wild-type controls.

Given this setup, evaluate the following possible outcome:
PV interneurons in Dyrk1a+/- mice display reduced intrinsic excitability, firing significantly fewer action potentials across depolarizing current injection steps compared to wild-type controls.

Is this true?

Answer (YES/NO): YES